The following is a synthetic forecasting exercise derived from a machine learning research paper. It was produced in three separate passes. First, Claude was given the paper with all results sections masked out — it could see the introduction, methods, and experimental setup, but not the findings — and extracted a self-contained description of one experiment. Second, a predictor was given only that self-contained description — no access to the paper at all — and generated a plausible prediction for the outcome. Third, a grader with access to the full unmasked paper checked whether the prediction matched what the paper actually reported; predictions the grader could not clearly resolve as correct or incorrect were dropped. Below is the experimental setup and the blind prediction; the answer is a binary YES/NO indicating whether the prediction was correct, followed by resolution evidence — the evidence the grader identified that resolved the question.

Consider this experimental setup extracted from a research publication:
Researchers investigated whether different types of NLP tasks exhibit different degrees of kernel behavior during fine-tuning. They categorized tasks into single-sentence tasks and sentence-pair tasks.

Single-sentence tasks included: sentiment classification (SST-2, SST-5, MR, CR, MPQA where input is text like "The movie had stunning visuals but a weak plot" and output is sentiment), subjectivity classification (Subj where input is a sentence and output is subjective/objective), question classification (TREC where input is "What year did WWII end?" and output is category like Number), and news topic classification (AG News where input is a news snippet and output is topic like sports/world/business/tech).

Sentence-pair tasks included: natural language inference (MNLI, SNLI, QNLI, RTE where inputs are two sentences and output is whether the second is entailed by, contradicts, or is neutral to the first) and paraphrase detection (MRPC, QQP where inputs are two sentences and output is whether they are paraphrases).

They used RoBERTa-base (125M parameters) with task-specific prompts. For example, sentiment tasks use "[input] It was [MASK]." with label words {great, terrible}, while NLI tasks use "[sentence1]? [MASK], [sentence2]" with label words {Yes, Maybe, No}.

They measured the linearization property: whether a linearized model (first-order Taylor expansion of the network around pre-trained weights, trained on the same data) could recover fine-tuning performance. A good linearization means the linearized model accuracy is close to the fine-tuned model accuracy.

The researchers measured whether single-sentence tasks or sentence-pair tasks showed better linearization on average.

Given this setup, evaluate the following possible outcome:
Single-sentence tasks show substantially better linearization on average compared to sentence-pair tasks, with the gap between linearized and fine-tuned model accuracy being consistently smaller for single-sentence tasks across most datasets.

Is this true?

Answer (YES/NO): YES